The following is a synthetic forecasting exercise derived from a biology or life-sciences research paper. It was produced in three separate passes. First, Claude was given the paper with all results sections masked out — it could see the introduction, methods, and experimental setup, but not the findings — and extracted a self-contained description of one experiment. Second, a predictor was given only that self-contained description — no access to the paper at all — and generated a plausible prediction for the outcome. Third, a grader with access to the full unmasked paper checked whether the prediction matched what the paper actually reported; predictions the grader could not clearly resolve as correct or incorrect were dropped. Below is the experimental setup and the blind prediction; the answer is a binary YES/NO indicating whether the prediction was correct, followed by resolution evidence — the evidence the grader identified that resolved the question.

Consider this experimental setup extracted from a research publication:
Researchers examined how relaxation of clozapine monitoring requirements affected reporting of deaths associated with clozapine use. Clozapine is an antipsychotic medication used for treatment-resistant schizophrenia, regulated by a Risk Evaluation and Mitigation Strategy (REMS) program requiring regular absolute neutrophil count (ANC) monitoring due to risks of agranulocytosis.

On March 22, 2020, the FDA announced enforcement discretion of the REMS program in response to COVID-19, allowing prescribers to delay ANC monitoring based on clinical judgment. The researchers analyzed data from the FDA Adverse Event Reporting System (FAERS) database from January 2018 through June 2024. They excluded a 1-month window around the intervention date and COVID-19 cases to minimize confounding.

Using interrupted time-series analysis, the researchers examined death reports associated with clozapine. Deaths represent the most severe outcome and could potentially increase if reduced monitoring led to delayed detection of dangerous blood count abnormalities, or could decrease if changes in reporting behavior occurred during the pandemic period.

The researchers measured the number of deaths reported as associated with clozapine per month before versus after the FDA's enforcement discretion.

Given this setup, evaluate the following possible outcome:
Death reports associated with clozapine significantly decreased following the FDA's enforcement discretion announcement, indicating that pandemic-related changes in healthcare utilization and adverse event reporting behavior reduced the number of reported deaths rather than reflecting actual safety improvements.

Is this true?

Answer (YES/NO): NO